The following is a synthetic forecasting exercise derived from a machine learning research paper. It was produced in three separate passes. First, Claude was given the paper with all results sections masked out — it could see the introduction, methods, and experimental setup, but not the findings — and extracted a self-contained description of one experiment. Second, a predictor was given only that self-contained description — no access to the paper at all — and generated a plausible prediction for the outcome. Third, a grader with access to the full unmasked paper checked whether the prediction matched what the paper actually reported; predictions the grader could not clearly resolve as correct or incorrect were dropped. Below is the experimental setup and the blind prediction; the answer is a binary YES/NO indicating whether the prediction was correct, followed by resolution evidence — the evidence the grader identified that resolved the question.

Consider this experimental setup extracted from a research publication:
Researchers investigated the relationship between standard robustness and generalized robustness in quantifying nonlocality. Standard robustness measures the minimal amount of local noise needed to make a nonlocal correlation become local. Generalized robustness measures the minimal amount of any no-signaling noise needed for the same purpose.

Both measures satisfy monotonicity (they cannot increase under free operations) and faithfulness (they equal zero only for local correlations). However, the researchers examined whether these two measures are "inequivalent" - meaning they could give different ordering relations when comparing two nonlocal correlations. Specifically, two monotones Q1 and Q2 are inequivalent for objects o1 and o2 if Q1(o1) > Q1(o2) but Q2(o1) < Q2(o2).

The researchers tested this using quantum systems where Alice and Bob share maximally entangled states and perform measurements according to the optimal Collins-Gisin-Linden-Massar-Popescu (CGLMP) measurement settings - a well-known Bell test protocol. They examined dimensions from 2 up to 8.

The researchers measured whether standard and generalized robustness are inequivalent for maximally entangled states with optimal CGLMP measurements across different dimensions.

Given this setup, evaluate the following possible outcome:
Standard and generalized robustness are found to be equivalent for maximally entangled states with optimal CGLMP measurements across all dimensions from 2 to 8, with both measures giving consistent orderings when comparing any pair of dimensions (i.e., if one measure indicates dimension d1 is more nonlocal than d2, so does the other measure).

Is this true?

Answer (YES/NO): NO